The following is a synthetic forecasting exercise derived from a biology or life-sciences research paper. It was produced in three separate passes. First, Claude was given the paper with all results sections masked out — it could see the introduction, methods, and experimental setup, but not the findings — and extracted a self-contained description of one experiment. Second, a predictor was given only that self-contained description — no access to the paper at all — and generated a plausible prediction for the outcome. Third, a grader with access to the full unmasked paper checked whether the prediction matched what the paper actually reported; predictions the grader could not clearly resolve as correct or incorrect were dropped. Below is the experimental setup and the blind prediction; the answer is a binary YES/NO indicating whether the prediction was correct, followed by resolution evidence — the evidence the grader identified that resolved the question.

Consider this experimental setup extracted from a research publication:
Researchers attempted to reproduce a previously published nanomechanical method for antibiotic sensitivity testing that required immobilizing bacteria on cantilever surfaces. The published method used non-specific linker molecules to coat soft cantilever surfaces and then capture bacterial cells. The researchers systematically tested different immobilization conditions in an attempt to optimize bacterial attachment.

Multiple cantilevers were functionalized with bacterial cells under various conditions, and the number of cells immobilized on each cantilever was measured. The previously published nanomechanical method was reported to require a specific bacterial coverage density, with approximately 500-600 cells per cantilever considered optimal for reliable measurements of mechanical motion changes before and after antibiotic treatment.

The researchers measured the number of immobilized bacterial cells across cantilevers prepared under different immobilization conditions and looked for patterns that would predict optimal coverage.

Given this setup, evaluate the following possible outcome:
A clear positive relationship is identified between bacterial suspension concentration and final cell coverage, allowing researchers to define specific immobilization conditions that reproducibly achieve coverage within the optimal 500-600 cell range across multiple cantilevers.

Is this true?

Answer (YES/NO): NO